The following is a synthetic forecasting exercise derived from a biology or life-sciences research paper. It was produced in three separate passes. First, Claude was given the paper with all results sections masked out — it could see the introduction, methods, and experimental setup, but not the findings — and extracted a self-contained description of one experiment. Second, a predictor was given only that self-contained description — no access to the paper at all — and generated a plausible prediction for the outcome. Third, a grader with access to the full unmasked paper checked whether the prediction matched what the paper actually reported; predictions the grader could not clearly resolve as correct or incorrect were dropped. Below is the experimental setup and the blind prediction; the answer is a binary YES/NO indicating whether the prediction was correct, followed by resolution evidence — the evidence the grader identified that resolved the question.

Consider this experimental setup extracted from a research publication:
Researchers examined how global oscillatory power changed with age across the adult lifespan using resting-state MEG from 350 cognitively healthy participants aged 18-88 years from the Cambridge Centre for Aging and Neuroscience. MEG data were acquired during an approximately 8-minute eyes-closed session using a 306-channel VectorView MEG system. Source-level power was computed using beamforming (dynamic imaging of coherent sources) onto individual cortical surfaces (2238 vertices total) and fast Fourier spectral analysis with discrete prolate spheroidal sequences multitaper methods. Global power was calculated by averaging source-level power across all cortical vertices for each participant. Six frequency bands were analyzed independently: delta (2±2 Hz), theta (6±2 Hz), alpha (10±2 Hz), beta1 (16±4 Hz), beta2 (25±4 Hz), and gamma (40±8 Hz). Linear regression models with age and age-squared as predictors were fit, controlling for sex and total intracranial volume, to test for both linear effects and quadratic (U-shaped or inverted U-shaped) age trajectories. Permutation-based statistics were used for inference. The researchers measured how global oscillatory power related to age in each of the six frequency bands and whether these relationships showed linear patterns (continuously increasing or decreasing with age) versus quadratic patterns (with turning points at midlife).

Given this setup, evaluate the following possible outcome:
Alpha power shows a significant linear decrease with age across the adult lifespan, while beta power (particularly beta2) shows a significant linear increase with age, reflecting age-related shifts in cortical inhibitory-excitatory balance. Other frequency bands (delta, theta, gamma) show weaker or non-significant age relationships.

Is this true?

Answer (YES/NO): NO